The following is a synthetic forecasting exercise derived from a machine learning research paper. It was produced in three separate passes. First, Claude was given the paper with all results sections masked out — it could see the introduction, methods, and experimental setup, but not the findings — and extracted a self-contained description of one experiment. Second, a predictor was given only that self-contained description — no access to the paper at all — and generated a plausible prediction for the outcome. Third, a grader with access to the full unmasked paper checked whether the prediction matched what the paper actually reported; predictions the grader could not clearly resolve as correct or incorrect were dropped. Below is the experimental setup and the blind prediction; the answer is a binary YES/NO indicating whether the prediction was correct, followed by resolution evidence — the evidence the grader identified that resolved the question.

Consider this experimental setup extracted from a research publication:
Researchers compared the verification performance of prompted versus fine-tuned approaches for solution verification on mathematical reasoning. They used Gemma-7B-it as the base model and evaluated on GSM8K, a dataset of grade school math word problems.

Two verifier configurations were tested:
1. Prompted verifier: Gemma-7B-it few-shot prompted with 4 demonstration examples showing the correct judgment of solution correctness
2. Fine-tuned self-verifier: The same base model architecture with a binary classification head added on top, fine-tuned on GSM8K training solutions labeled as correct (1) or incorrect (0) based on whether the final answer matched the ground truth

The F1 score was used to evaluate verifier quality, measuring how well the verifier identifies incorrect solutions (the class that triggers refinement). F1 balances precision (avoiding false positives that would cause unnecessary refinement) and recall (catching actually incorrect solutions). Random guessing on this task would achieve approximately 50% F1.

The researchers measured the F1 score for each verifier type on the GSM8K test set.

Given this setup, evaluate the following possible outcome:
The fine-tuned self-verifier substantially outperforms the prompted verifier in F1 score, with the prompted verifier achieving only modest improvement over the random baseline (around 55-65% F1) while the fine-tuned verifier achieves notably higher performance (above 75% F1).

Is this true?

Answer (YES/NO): NO